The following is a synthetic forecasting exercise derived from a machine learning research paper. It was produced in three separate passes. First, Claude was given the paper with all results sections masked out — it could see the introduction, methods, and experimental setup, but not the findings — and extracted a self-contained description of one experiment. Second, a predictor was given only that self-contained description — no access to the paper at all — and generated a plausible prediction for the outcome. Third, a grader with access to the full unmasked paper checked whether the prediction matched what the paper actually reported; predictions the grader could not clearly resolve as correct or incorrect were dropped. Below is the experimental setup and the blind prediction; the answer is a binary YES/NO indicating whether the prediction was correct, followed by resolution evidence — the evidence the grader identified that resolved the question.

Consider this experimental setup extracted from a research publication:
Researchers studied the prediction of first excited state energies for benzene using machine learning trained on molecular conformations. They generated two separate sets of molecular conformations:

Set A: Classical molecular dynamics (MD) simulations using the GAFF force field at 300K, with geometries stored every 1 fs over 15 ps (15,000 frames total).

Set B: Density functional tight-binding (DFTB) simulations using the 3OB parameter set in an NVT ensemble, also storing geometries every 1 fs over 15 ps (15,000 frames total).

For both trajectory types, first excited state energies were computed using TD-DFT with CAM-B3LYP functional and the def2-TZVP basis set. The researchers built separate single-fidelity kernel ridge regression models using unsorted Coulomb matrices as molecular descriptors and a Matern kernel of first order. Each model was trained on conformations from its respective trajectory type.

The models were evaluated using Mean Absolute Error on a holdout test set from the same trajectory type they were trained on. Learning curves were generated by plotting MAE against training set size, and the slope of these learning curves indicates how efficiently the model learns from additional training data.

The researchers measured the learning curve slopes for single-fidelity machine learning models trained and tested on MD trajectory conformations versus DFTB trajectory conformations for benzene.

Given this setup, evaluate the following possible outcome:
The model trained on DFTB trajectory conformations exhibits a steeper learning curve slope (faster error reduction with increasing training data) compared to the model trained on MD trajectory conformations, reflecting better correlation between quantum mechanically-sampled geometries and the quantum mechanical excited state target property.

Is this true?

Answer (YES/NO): NO